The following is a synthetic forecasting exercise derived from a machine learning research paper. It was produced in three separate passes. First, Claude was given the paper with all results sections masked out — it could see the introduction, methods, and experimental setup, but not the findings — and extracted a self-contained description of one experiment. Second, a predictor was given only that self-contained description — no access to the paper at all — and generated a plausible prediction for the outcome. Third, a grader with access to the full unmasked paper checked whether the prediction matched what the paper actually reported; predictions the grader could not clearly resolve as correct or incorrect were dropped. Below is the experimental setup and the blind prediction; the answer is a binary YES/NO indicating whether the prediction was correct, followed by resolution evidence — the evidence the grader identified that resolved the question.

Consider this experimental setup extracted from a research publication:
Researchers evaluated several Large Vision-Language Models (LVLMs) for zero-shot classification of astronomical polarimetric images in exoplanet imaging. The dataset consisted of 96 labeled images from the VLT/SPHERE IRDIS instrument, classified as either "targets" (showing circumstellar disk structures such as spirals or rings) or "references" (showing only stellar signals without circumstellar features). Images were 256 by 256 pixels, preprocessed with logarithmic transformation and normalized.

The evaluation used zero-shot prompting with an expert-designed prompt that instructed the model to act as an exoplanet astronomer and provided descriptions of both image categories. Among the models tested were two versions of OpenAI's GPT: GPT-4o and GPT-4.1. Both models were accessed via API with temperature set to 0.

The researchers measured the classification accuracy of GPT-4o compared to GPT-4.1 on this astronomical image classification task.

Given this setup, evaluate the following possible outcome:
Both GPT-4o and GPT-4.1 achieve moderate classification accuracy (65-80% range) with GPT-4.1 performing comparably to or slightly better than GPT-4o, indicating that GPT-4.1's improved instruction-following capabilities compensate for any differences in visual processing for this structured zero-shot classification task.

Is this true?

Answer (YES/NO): YES